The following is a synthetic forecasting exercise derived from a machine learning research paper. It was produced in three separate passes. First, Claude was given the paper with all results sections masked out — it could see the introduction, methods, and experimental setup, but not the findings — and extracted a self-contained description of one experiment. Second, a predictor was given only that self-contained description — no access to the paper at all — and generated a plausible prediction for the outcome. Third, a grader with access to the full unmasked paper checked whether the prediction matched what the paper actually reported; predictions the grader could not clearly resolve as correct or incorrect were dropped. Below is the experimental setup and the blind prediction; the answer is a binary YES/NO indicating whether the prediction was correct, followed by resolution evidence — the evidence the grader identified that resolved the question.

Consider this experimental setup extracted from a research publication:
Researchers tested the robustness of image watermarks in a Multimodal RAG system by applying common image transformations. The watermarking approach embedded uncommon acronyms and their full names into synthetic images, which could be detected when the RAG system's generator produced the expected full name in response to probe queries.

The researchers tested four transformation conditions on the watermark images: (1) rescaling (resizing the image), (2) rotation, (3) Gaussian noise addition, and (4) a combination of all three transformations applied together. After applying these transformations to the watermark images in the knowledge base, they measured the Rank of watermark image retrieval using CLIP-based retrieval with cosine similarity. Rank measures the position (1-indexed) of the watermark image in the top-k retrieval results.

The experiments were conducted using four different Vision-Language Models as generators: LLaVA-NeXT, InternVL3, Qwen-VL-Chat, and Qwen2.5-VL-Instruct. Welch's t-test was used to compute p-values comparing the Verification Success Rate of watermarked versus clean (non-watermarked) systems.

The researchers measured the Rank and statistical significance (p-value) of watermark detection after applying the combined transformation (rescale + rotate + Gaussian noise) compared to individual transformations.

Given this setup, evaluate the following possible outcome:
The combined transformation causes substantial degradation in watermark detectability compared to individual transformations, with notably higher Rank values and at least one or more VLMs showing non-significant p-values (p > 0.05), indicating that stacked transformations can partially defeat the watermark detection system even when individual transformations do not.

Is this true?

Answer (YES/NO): NO